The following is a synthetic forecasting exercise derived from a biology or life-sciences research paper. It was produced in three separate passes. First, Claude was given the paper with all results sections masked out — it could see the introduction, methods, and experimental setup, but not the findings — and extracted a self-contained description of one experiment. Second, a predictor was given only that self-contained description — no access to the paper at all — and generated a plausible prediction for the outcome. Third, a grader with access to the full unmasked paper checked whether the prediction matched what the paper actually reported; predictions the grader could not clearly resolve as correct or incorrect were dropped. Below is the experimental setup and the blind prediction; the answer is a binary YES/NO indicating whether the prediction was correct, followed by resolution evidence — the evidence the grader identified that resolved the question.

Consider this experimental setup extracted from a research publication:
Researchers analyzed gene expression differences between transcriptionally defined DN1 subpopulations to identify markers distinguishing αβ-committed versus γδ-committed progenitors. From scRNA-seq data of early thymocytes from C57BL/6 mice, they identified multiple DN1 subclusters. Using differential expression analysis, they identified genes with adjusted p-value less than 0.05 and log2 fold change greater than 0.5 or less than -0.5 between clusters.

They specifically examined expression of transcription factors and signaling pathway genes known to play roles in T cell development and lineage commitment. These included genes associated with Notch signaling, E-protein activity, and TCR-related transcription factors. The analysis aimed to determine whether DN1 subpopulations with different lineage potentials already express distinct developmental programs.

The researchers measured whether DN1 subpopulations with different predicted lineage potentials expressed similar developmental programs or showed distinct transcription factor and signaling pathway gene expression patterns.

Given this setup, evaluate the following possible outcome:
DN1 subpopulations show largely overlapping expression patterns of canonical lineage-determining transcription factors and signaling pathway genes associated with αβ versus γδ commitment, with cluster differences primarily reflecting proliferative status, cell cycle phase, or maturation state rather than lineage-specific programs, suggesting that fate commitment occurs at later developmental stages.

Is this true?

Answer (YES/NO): NO